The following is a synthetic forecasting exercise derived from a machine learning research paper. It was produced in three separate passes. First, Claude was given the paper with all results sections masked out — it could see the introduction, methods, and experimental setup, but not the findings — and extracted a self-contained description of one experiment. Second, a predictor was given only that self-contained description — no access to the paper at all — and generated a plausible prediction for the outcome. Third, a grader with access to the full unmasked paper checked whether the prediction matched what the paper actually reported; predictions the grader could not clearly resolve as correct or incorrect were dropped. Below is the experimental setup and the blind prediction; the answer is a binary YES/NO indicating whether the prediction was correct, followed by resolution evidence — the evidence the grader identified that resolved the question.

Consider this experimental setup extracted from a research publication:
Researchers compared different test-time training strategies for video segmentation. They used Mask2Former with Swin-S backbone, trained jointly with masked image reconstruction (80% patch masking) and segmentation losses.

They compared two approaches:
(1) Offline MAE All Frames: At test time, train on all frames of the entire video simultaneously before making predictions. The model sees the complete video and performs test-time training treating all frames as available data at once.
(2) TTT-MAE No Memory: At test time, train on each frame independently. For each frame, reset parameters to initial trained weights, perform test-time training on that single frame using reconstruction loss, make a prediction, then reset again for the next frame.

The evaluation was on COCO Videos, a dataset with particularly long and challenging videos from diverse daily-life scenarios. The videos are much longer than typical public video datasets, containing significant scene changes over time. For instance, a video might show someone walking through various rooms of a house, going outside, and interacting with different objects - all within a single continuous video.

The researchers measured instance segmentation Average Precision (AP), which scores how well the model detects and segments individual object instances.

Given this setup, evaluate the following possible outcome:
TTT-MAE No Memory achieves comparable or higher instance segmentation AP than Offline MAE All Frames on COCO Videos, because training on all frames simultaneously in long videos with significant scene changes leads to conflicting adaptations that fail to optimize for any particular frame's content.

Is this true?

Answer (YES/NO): YES